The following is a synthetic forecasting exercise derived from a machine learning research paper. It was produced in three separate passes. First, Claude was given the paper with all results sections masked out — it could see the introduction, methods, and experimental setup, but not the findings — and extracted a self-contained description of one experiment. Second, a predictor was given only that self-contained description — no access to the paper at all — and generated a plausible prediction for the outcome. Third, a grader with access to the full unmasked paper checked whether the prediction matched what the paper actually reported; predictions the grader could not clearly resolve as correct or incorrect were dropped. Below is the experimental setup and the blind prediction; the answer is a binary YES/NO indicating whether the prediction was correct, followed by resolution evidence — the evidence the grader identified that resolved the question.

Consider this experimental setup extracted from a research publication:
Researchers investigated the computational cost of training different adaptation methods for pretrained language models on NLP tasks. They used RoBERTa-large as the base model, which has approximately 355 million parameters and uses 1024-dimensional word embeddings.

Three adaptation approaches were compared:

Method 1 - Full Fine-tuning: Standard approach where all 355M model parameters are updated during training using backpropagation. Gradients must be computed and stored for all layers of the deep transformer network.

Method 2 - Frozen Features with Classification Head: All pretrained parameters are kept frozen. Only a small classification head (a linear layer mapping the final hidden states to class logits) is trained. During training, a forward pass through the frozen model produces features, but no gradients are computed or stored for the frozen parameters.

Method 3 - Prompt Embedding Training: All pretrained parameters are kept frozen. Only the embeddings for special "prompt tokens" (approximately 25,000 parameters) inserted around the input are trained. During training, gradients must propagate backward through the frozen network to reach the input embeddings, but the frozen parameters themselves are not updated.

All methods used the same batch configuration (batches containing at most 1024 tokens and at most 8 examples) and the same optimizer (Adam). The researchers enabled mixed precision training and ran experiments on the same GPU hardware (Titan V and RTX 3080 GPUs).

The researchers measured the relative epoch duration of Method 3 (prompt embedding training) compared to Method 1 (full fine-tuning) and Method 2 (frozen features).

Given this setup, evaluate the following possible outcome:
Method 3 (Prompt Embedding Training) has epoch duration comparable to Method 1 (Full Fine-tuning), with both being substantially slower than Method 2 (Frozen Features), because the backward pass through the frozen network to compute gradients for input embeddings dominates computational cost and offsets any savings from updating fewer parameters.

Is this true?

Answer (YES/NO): NO